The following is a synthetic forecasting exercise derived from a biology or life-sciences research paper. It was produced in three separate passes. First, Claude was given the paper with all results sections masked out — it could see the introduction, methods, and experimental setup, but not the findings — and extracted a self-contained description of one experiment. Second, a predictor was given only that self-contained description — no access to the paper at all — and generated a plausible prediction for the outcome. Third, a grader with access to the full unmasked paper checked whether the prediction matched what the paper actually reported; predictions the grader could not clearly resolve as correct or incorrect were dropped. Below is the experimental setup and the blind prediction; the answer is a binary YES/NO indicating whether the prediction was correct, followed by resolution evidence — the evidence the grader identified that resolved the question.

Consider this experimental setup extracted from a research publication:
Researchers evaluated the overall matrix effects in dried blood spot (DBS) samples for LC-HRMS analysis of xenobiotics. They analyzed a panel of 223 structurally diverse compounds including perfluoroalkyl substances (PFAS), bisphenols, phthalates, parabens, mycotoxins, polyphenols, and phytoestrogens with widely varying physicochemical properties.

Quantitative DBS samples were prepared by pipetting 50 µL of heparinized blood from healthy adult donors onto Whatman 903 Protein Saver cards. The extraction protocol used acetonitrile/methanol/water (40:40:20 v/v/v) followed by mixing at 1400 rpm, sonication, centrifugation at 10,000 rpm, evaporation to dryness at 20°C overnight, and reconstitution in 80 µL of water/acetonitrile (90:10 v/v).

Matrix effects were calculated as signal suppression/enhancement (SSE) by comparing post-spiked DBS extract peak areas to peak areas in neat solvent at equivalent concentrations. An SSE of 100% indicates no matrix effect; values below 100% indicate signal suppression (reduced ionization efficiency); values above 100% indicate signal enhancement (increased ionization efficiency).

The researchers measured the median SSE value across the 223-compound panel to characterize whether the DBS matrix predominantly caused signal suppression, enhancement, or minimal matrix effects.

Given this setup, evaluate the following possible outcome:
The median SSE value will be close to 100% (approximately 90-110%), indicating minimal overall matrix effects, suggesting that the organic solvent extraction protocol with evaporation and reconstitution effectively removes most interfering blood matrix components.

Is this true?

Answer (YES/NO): NO